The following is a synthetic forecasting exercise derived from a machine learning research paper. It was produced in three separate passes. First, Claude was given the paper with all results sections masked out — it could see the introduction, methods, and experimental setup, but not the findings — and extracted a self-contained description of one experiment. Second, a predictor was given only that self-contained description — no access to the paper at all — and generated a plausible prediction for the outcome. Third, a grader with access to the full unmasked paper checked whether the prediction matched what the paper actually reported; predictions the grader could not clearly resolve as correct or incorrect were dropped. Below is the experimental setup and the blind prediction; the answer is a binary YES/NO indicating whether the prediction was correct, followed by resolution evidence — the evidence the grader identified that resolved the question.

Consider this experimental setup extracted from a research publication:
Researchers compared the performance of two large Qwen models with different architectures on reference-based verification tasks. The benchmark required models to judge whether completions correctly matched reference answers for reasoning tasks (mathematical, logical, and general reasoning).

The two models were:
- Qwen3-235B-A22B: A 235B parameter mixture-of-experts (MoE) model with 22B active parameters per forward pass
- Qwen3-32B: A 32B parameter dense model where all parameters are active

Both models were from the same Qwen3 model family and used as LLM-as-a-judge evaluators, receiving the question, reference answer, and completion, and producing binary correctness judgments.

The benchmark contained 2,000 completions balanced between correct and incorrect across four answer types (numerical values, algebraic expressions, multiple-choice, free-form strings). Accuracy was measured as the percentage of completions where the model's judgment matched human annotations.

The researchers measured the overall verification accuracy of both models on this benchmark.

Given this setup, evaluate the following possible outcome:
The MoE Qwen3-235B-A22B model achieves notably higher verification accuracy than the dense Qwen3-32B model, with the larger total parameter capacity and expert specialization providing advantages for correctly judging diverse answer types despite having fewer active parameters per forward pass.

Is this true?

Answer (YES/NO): NO